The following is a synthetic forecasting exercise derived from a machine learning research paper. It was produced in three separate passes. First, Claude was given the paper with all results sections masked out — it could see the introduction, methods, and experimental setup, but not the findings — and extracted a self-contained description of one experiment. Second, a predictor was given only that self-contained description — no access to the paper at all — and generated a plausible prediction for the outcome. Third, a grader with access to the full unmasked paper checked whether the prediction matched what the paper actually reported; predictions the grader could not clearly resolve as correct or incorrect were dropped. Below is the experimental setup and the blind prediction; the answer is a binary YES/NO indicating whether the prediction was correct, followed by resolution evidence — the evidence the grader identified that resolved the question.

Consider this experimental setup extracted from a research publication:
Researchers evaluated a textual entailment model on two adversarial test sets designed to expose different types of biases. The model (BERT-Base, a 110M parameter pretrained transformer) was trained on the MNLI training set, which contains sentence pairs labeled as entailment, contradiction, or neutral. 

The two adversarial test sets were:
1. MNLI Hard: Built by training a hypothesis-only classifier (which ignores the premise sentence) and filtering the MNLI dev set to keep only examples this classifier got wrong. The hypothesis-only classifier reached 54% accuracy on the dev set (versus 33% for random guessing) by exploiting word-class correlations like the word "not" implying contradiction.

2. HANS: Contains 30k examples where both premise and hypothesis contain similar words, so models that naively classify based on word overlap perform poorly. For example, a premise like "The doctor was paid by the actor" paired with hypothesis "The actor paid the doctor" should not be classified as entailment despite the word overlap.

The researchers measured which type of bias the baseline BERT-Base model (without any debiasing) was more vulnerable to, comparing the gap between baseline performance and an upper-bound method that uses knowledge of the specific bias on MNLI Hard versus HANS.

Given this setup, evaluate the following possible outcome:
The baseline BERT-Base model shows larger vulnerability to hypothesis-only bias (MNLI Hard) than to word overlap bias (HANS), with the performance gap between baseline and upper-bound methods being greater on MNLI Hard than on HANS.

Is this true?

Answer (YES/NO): NO